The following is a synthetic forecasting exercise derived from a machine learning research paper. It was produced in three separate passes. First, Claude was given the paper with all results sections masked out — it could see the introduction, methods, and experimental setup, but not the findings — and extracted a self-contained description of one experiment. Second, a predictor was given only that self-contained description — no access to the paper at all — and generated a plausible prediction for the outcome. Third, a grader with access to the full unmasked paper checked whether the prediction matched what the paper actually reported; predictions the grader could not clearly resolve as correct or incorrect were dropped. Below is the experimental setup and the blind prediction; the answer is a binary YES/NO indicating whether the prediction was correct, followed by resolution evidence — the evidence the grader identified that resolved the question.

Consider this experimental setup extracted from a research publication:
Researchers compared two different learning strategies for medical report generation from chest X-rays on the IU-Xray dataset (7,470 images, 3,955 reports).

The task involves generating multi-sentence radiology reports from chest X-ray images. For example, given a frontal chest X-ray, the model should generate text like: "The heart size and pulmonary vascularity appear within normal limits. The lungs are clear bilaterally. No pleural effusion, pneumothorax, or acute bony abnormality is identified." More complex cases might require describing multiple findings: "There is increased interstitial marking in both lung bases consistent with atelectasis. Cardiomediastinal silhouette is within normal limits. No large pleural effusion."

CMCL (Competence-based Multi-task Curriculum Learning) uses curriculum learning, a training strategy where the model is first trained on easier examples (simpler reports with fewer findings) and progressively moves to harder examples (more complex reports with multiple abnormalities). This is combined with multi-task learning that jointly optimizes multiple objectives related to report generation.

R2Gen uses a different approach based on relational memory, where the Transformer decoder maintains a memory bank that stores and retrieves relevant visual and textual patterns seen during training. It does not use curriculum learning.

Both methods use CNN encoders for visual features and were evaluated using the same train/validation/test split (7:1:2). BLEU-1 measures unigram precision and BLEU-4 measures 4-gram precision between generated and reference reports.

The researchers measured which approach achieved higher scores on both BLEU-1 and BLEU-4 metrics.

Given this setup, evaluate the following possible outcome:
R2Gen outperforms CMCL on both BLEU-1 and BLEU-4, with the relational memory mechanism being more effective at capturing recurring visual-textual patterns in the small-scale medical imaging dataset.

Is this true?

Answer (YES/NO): YES